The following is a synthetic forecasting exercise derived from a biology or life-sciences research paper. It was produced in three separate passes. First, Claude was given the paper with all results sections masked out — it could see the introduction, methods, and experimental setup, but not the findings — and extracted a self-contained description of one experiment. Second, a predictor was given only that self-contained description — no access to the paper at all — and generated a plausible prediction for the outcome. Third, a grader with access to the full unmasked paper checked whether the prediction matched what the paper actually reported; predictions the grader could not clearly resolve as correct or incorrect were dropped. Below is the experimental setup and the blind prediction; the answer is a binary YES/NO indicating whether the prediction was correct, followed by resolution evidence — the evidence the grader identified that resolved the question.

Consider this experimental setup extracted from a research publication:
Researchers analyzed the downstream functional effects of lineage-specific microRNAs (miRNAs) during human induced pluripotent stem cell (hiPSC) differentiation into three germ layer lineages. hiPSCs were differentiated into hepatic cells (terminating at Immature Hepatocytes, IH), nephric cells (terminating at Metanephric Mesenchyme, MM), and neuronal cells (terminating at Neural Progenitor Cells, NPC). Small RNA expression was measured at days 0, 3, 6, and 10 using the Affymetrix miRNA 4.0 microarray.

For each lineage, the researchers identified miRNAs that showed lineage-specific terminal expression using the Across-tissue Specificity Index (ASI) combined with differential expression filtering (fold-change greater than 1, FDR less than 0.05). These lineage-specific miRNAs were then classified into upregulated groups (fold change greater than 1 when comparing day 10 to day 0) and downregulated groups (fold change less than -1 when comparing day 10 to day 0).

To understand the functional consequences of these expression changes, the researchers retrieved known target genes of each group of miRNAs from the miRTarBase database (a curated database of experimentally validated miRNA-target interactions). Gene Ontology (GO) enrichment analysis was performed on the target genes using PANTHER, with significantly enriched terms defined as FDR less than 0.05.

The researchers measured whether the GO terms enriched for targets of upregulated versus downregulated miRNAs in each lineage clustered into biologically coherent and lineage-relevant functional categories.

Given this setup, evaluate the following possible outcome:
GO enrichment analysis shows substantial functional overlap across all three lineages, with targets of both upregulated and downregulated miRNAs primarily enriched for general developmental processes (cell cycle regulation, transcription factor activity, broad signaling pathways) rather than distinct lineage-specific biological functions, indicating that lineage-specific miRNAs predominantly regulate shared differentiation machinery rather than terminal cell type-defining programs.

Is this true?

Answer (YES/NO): NO